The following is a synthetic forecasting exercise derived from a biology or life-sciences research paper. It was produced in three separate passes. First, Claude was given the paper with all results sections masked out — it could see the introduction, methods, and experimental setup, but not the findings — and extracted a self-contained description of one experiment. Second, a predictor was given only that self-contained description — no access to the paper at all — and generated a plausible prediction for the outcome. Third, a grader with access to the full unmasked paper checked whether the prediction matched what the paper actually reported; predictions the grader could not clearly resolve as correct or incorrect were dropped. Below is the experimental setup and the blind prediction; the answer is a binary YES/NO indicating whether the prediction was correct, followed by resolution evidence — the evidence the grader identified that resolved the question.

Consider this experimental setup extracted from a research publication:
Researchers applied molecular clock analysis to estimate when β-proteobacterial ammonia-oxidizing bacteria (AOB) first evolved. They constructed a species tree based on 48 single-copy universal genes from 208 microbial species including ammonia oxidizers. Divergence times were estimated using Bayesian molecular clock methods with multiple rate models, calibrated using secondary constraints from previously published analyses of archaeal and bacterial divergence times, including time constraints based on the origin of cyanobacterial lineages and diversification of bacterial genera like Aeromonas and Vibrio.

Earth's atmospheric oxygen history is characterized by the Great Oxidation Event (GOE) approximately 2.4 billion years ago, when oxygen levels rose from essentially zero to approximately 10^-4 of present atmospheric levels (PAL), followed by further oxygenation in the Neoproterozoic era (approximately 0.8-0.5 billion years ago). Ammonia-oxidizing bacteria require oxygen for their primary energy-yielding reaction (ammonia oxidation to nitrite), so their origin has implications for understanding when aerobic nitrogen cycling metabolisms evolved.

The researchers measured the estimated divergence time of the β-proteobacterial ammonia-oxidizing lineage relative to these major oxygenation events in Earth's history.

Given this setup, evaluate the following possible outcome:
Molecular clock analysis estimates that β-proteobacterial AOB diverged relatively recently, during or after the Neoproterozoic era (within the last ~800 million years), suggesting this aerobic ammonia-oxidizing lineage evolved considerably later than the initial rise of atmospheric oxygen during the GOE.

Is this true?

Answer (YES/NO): NO